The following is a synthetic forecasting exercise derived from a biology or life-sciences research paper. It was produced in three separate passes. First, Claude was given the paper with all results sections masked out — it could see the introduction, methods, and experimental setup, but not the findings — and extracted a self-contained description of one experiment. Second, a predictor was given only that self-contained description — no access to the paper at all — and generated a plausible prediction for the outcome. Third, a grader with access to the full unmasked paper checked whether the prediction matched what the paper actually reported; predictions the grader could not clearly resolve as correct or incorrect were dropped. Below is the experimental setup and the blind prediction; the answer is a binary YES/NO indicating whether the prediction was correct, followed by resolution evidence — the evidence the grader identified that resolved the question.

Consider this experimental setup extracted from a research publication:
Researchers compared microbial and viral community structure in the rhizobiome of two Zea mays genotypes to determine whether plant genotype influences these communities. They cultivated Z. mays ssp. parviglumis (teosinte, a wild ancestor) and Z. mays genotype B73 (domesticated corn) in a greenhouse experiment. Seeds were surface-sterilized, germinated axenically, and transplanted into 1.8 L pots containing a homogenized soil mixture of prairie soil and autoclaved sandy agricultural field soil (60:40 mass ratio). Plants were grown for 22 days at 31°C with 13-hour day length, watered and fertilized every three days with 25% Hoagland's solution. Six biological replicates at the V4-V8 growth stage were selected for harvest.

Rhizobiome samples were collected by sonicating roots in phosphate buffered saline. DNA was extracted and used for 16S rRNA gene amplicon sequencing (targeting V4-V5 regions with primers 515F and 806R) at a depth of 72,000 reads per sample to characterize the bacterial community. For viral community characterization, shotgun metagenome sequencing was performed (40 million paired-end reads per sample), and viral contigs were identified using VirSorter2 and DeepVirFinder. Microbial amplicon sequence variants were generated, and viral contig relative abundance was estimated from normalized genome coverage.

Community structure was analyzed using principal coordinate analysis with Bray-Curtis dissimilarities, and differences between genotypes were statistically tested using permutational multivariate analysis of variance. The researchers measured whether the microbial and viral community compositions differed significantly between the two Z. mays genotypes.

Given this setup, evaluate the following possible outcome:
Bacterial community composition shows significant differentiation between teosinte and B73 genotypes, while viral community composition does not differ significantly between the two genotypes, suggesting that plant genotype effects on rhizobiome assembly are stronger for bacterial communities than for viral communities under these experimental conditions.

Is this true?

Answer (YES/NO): NO